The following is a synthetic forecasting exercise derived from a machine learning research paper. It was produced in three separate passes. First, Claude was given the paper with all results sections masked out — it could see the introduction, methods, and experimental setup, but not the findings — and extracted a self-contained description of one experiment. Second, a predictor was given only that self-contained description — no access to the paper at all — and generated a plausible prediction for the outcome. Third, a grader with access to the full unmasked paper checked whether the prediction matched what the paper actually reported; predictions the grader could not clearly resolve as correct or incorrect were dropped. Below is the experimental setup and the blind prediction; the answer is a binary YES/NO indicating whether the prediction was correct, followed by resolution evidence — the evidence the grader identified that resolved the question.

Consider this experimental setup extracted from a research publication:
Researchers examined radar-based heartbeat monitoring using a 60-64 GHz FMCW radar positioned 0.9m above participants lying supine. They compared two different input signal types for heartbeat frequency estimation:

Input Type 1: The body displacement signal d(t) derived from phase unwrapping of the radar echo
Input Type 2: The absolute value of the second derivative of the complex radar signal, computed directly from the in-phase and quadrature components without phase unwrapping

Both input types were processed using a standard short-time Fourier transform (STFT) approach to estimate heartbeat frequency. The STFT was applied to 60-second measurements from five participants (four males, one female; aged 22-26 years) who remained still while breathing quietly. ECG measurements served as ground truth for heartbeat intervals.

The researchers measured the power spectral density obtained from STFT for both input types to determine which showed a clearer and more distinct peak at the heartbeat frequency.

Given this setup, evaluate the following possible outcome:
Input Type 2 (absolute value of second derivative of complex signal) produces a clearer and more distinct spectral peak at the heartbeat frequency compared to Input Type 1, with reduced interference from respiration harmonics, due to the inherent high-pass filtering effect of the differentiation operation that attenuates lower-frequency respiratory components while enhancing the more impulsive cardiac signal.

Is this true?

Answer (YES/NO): YES